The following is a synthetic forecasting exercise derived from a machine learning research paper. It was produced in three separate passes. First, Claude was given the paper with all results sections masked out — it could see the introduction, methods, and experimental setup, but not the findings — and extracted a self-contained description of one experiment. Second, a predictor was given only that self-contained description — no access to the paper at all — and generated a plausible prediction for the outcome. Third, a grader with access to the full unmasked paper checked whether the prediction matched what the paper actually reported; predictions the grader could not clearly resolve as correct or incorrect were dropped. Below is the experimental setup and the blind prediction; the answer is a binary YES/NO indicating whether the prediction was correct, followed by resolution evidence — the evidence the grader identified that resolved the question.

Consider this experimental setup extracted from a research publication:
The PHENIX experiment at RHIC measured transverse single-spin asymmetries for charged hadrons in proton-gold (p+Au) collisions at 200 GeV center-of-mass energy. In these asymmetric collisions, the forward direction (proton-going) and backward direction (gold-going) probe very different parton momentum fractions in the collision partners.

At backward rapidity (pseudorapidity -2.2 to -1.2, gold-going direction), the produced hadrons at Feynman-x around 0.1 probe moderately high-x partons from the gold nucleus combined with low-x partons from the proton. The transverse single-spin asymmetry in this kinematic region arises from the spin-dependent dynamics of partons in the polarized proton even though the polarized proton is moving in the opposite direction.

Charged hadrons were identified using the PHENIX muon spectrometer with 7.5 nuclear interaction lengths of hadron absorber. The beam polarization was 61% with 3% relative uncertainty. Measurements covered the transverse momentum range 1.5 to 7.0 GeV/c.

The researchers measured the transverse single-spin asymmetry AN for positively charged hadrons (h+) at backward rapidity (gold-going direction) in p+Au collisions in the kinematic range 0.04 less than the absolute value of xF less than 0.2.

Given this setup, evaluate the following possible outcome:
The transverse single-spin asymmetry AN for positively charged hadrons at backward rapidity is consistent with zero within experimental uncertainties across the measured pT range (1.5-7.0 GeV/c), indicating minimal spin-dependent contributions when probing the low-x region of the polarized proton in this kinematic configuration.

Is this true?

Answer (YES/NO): YES